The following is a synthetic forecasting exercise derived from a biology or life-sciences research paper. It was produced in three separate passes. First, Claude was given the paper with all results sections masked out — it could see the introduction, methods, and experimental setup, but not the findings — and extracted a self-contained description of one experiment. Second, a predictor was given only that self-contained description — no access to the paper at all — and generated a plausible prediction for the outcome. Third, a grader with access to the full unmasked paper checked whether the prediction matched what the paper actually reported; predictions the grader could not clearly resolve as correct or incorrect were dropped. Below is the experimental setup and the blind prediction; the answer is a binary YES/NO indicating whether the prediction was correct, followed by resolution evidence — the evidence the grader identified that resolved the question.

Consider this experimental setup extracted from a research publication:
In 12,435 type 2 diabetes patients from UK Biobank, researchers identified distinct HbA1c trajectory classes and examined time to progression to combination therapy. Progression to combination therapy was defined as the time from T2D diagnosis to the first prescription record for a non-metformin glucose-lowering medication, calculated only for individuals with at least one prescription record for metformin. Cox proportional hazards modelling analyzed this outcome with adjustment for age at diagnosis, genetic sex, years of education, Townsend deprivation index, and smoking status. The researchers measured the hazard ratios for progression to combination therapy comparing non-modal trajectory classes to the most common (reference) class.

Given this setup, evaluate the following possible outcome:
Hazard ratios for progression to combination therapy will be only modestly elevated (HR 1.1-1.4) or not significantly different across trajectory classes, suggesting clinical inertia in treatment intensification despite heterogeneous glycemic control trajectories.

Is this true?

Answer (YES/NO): NO